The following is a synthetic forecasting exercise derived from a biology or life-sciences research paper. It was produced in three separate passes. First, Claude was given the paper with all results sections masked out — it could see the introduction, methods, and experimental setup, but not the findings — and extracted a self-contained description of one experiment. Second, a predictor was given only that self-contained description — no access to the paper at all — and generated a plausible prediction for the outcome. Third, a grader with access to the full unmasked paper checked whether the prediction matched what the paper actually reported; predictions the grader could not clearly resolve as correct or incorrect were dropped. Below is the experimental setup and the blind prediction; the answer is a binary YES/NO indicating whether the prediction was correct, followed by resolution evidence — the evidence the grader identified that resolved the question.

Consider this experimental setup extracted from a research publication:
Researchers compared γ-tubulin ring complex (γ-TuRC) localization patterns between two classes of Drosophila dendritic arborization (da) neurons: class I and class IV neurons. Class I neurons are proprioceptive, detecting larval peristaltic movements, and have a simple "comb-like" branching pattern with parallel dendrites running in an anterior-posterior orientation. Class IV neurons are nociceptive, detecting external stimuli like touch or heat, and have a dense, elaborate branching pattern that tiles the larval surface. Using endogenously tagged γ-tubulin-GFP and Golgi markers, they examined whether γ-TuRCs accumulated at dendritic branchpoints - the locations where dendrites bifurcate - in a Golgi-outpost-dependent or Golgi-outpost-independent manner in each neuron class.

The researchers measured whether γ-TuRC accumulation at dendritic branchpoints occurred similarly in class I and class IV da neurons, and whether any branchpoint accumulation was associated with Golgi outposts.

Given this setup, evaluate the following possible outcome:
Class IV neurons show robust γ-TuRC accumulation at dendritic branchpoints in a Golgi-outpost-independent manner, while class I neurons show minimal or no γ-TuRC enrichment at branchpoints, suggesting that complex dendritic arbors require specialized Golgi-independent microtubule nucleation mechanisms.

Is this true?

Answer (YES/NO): NO